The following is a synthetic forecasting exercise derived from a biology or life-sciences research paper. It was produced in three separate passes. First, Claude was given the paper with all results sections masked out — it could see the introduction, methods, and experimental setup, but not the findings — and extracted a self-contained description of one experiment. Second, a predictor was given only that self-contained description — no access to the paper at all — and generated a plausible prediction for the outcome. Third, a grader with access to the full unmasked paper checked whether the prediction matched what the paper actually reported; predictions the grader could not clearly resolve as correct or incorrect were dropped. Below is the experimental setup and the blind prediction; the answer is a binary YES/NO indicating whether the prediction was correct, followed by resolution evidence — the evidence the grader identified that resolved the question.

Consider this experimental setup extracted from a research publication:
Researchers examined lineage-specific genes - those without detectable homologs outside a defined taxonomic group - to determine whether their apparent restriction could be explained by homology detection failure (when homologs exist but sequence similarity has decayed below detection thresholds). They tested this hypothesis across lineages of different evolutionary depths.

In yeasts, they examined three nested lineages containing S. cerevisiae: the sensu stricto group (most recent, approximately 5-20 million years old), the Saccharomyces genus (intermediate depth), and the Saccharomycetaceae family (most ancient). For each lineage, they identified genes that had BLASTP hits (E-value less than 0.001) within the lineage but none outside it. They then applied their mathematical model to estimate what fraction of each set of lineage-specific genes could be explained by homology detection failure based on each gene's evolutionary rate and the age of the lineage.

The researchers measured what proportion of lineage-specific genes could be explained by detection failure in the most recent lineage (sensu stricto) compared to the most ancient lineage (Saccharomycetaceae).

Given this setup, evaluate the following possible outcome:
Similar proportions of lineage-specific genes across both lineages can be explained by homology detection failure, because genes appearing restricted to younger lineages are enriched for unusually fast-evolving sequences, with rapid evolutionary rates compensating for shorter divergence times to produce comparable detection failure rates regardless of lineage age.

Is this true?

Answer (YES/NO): YES